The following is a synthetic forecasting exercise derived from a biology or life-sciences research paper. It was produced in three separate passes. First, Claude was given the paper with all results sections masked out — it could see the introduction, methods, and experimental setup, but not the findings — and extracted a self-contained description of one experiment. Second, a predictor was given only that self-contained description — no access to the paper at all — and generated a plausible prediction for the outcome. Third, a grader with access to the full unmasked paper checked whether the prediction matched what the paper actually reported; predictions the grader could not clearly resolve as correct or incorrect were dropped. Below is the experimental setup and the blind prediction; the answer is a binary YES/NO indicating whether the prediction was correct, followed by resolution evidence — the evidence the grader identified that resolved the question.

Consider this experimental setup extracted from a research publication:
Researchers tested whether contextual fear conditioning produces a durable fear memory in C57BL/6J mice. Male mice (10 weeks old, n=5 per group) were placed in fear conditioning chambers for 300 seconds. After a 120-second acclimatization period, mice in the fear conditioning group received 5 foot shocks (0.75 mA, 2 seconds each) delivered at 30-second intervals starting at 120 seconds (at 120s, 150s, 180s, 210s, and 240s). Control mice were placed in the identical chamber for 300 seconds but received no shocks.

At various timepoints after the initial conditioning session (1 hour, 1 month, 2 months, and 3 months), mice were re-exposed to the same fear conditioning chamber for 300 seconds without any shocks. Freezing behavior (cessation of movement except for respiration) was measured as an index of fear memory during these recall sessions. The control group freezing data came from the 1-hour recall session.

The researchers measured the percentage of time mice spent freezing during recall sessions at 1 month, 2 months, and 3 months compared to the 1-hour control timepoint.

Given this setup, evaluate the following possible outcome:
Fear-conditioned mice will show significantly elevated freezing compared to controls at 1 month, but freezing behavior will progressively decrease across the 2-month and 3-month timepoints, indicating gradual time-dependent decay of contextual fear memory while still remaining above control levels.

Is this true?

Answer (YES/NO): NO